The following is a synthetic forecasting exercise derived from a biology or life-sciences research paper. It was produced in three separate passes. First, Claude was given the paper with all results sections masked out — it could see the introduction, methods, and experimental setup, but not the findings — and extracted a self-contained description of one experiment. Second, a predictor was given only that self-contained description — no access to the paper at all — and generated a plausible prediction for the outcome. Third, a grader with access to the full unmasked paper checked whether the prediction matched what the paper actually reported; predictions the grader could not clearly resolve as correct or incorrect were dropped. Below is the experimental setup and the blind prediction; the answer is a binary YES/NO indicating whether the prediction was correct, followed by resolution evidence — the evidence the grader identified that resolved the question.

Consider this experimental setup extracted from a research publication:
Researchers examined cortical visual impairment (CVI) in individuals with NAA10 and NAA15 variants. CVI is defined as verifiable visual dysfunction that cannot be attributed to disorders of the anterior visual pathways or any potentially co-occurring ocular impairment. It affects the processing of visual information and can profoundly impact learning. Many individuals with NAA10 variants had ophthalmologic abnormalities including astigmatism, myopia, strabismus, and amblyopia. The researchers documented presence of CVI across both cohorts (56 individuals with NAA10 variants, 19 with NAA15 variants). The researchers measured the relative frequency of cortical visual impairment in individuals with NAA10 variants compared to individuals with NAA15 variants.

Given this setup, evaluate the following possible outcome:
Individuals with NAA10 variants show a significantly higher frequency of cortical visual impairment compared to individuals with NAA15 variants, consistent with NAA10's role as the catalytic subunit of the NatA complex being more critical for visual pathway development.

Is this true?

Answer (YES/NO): YES